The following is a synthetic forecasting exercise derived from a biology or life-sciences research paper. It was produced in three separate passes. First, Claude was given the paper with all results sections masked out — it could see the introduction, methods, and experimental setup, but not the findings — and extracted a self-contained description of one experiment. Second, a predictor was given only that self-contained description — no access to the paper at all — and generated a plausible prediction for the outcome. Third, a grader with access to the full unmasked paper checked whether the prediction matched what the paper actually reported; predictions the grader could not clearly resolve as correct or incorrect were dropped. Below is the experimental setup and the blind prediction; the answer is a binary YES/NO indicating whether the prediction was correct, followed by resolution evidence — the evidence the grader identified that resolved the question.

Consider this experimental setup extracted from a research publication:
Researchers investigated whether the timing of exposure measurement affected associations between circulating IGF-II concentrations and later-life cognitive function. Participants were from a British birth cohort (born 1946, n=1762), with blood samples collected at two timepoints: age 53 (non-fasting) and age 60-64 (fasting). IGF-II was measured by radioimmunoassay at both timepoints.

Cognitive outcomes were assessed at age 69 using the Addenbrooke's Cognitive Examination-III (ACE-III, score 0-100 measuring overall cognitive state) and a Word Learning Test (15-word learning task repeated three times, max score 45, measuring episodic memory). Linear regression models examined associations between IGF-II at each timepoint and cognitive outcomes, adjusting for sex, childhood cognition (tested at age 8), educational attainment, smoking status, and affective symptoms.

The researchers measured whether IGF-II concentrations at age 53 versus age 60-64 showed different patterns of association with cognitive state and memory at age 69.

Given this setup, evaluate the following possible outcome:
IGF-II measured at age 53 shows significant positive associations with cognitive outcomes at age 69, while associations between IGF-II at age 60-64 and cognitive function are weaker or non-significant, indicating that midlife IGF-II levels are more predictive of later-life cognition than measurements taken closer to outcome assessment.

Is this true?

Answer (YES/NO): YES